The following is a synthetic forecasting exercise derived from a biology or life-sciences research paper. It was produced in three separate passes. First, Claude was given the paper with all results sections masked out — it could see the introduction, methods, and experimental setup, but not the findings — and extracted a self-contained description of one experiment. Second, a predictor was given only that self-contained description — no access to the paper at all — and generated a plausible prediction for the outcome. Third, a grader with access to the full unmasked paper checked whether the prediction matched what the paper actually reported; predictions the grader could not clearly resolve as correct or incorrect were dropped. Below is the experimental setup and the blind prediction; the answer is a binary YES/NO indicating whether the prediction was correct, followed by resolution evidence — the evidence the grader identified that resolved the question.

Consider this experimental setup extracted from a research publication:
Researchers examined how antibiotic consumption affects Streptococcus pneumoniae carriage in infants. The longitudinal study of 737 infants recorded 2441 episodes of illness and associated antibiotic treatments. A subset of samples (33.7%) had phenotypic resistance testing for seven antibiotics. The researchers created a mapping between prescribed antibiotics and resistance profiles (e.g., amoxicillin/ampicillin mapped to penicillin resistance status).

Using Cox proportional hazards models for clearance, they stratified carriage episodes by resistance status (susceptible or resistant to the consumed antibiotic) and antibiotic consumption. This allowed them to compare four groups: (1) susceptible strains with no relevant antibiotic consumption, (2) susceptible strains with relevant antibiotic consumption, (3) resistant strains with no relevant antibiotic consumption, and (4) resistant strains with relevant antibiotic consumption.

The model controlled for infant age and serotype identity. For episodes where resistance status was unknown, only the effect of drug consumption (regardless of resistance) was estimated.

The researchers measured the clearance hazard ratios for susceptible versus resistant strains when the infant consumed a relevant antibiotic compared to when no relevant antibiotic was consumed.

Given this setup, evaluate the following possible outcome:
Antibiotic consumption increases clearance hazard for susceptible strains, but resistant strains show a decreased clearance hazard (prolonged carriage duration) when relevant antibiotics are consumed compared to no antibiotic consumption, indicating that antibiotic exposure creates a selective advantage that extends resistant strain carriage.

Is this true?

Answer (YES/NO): NO